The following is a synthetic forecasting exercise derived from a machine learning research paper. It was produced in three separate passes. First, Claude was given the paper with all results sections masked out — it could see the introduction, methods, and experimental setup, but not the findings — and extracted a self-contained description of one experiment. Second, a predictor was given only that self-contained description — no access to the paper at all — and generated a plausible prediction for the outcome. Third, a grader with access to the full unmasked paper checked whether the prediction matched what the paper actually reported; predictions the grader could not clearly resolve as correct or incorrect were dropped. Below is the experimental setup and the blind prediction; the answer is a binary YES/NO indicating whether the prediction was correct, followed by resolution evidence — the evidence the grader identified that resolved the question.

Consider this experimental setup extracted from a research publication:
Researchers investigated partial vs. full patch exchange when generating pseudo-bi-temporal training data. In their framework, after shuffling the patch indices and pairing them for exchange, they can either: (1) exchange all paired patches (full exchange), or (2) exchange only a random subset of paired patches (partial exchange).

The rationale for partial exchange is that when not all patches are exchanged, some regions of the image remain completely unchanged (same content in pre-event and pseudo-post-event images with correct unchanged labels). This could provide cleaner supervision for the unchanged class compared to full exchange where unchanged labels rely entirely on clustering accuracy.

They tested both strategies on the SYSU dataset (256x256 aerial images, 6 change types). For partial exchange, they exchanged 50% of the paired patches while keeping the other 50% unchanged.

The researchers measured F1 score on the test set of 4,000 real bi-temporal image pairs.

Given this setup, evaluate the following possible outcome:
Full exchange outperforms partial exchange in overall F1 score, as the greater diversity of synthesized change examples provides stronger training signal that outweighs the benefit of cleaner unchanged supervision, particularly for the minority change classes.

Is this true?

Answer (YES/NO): NO